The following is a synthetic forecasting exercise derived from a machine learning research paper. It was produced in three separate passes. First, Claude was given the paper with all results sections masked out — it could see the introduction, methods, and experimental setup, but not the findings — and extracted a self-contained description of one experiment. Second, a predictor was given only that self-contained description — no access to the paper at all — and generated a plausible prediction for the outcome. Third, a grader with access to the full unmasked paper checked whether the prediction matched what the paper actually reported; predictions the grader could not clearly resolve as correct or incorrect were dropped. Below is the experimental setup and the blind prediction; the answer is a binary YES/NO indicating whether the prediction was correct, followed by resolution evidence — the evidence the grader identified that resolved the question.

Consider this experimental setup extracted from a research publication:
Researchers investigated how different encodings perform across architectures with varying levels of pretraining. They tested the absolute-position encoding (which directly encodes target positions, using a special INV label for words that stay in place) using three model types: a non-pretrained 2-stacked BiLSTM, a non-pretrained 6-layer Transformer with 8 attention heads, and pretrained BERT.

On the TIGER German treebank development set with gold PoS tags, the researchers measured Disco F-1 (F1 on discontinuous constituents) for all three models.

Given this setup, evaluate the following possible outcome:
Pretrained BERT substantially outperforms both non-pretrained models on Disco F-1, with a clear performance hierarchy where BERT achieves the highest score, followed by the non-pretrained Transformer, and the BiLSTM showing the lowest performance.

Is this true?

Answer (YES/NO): YES